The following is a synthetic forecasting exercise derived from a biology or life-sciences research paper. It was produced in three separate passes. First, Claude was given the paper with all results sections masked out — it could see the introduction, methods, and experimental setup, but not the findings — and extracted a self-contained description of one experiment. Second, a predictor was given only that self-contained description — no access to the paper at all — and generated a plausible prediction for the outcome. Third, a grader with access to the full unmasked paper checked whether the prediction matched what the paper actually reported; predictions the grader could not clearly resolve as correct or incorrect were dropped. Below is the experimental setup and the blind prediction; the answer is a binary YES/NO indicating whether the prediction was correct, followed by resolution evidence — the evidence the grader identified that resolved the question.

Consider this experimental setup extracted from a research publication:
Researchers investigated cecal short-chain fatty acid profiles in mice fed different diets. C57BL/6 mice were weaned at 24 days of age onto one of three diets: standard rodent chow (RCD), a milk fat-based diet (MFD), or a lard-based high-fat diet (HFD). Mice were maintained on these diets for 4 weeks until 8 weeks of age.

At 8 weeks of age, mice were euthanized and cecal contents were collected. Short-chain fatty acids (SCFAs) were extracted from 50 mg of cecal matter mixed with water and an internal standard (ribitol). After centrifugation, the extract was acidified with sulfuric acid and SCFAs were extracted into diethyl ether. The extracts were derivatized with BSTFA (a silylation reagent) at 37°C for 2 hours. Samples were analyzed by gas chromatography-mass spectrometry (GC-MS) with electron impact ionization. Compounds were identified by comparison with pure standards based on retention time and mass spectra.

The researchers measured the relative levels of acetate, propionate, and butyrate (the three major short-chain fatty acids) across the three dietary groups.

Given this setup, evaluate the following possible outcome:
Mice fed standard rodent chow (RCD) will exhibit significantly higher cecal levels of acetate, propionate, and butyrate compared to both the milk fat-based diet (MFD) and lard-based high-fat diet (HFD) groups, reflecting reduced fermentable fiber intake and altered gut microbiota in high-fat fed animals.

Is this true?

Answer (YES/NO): NO